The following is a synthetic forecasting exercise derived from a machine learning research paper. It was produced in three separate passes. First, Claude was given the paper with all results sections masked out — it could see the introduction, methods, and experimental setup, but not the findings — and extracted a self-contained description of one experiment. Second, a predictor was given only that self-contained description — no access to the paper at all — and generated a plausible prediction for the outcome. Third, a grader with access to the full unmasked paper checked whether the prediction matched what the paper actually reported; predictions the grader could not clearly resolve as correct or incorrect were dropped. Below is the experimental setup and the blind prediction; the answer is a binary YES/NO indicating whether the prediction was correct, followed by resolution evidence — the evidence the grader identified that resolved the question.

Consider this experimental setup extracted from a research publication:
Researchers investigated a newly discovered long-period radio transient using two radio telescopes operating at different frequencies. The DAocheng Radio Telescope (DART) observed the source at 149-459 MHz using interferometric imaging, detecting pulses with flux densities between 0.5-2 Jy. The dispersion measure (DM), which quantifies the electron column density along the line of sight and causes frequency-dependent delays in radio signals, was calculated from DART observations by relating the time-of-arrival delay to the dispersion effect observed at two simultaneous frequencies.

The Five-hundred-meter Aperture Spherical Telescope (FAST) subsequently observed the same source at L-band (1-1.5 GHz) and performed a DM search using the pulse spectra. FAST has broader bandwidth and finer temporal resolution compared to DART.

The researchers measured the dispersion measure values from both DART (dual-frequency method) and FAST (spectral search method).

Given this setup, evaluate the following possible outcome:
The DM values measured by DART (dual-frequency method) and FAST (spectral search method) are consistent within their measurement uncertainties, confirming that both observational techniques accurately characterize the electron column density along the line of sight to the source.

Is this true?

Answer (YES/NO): YES